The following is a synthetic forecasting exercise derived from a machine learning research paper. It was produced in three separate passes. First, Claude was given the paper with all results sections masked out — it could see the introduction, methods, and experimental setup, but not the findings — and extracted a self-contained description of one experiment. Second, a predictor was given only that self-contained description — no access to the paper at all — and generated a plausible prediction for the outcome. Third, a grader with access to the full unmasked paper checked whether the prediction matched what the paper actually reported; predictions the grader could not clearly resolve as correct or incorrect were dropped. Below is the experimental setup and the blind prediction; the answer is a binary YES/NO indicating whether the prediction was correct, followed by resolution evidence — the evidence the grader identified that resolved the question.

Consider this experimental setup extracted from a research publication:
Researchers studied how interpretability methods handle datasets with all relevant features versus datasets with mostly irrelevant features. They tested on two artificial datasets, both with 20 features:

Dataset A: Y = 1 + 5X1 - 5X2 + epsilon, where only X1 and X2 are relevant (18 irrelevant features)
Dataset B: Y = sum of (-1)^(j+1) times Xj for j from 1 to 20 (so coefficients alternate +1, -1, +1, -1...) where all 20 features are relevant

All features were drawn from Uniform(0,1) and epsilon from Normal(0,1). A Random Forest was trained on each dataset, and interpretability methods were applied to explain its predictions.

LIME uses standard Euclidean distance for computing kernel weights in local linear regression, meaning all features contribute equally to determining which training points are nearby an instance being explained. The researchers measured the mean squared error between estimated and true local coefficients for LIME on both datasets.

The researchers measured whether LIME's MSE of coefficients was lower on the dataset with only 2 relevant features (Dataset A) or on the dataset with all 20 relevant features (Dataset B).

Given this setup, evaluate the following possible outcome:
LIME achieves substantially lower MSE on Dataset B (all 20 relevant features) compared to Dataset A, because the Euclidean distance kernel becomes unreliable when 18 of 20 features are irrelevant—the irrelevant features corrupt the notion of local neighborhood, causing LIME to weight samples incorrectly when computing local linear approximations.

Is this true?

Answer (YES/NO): NO